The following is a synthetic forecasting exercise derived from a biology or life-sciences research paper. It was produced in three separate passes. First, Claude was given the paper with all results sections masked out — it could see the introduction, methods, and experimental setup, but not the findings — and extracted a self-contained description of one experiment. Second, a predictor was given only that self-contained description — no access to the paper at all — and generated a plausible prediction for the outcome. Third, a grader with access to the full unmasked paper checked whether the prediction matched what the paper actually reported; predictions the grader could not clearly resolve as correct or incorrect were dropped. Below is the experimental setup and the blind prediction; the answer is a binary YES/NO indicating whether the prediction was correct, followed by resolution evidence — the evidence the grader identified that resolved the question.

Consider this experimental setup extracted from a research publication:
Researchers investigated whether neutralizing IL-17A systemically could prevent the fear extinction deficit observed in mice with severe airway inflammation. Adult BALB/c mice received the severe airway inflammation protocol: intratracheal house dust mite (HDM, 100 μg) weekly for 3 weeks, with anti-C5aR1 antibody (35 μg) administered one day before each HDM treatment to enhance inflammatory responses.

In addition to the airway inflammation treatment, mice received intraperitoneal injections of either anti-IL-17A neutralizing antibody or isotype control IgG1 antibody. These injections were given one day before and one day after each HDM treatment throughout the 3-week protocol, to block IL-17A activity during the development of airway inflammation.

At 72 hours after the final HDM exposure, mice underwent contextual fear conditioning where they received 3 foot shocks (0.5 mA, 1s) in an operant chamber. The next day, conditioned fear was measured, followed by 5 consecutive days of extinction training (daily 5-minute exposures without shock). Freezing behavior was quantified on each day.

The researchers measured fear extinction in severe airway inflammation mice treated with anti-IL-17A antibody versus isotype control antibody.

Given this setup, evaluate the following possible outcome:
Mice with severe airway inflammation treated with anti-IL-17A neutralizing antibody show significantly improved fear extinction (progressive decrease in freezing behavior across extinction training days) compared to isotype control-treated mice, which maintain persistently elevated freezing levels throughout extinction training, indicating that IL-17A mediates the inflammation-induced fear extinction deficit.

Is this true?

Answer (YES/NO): NO